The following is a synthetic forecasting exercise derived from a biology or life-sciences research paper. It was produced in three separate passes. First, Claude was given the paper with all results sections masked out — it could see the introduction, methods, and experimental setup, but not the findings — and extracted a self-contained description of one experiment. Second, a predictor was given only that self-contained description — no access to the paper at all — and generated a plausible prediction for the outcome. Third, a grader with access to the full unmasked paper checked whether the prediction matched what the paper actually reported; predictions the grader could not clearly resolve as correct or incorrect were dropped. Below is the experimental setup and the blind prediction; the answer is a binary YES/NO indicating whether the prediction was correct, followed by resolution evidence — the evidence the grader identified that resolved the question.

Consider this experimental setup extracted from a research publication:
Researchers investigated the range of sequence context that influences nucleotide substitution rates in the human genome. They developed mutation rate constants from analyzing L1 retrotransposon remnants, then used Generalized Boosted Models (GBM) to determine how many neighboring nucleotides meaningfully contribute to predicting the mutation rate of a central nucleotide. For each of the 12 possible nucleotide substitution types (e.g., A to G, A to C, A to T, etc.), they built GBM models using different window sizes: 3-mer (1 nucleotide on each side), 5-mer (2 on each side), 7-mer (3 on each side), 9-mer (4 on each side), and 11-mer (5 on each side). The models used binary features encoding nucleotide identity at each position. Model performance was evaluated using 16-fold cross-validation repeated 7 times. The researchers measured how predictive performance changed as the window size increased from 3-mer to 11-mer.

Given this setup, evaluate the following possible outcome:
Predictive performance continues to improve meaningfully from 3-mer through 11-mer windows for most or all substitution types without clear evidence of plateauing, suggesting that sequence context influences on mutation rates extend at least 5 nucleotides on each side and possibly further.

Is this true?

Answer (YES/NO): NO